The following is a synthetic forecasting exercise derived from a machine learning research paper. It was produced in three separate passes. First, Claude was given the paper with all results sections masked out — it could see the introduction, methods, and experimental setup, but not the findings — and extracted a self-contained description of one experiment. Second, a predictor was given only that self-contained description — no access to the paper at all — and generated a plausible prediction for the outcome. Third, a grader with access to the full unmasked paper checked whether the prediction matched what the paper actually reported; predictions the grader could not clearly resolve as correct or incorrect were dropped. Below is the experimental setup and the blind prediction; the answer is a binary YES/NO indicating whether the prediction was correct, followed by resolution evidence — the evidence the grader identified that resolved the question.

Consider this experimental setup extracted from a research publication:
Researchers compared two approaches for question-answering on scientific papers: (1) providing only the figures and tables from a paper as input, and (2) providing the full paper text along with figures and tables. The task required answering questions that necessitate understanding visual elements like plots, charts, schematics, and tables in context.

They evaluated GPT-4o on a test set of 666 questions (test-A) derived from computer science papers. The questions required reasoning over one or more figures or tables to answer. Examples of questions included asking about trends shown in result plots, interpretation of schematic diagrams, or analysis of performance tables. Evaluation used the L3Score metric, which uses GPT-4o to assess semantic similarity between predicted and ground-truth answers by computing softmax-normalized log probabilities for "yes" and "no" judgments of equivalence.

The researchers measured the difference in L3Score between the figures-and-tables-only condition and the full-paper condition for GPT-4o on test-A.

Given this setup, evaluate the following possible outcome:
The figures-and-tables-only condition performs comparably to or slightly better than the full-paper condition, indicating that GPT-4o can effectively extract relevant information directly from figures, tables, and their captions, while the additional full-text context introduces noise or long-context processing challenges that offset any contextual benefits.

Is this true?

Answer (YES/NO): NO